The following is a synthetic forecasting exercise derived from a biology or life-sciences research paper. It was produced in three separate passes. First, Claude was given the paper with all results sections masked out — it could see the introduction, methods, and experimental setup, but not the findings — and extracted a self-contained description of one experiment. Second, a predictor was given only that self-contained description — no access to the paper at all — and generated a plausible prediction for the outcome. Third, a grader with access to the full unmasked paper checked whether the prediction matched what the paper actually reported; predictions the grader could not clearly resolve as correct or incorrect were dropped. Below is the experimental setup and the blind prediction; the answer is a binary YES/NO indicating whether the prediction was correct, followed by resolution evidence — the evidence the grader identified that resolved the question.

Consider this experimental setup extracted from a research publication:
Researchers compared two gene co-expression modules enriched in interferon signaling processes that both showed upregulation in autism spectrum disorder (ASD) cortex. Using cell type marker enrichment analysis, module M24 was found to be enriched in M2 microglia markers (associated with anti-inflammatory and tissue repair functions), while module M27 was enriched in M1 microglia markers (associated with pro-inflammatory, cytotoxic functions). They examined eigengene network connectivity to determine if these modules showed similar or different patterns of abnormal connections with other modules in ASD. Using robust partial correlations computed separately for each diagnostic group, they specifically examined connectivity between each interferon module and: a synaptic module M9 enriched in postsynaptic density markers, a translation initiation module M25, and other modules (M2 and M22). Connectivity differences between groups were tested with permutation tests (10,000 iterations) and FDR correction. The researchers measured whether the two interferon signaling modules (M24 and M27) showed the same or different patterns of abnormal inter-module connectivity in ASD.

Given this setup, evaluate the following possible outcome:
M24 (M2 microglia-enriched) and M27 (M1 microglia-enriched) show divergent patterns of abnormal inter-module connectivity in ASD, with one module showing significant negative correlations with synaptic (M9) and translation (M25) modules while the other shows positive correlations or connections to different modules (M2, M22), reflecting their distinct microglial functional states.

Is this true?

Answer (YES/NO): NO